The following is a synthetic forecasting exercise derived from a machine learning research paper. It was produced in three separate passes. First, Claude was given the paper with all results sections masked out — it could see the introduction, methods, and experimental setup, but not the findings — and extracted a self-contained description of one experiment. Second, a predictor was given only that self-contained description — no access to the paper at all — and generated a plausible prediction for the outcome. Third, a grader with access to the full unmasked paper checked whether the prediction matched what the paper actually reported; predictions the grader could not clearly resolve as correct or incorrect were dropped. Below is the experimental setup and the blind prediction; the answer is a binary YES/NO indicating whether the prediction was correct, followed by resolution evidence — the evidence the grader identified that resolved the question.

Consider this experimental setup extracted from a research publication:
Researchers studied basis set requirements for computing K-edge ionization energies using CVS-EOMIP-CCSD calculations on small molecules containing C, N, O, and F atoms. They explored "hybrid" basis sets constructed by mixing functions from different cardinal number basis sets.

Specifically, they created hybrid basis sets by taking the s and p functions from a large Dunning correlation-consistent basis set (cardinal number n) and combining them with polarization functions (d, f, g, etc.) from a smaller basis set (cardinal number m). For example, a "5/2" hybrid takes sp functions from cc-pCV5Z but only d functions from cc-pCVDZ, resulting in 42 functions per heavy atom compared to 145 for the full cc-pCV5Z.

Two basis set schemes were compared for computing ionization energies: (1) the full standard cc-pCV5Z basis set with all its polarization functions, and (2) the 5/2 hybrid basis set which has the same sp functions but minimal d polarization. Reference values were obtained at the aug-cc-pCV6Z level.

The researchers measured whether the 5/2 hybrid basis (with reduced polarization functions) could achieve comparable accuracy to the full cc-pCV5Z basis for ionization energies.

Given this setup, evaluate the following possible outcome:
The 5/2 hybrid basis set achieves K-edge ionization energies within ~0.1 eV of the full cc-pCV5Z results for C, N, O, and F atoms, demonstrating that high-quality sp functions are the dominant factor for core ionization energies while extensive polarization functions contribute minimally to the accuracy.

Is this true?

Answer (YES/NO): NO